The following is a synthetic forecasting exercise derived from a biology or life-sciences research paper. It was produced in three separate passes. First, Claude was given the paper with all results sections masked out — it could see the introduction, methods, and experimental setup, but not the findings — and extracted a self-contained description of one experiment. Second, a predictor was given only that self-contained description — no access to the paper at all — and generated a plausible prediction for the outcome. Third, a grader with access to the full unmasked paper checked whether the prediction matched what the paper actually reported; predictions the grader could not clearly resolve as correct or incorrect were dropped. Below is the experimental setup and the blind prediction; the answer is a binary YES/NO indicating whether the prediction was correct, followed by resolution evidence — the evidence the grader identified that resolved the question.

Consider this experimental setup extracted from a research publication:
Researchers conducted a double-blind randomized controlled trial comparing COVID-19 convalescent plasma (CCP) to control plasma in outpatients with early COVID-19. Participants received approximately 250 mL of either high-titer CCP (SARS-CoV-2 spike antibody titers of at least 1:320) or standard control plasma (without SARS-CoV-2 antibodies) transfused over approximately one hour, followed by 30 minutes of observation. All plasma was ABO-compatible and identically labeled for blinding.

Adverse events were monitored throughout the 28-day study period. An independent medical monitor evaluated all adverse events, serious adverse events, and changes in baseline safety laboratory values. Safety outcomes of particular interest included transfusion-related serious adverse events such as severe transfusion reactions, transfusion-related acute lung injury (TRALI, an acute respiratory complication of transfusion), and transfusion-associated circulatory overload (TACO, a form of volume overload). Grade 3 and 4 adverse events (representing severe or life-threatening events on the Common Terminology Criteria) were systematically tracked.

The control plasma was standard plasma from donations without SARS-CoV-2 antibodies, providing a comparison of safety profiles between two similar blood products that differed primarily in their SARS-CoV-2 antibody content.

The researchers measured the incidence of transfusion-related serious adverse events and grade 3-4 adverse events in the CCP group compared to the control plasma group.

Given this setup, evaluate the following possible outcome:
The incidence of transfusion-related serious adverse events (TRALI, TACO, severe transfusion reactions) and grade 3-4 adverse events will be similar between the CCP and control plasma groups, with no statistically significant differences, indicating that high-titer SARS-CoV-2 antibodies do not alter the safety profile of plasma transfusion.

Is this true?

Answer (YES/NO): NO